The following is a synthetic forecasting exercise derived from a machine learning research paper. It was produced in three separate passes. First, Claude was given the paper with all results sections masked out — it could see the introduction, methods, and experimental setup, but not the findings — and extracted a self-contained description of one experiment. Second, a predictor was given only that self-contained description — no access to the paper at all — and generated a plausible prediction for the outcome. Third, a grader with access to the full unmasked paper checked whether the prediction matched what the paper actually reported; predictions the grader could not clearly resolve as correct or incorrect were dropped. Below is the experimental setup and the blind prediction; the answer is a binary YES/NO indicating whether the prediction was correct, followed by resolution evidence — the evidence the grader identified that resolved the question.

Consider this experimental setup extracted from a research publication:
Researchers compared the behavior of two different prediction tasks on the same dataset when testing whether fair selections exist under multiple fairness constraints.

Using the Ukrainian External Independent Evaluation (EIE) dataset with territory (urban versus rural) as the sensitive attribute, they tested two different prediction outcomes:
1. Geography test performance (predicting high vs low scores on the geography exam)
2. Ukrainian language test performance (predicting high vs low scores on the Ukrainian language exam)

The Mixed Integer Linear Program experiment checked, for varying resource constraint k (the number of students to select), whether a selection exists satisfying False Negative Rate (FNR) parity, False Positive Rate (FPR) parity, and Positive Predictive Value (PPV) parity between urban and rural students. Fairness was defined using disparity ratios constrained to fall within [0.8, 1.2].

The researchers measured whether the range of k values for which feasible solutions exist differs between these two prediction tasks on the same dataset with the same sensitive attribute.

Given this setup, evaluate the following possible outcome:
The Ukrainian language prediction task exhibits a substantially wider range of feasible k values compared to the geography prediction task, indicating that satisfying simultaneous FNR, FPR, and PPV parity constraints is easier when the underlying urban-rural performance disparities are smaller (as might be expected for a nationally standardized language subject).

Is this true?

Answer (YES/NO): NO